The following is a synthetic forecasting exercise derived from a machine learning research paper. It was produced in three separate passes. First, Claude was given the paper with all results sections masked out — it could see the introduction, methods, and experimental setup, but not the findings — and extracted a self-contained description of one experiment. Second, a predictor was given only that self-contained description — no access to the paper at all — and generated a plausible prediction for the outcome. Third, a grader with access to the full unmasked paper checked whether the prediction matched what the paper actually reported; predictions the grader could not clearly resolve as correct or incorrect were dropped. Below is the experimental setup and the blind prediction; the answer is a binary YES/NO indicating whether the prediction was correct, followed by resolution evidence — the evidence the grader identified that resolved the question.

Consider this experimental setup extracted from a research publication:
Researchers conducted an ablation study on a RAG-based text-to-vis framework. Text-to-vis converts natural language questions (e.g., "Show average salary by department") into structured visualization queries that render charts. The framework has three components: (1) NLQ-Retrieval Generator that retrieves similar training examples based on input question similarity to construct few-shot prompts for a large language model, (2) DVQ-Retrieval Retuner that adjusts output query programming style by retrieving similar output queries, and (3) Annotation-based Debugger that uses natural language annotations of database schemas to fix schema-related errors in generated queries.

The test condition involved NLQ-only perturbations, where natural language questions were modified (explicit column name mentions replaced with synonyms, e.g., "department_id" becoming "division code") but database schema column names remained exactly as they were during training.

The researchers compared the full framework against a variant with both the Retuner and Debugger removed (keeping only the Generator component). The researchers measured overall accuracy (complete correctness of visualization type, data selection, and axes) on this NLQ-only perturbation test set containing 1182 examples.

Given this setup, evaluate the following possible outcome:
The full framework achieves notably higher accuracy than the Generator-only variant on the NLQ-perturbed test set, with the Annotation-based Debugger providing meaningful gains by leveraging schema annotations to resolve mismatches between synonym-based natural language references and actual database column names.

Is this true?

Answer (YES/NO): NO